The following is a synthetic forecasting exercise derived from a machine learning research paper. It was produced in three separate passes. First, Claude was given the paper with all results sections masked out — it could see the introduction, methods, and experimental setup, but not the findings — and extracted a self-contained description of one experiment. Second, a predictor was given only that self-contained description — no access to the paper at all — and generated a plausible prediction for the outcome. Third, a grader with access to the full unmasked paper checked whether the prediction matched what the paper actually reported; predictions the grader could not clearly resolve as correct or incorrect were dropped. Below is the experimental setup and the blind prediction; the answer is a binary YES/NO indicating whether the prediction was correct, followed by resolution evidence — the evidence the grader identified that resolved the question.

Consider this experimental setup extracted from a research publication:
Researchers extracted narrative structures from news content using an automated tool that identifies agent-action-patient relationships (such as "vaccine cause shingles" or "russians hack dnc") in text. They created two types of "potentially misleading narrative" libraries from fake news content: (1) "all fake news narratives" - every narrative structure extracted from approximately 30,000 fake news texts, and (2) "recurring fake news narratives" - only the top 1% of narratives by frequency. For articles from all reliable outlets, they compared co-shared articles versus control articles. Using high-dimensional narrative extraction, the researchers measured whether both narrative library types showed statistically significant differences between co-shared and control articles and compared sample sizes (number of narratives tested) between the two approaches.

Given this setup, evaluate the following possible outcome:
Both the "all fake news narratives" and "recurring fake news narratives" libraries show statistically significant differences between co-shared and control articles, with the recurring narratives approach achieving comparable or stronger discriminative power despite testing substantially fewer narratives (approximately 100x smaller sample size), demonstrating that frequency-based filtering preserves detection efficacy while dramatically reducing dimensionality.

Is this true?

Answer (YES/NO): YES